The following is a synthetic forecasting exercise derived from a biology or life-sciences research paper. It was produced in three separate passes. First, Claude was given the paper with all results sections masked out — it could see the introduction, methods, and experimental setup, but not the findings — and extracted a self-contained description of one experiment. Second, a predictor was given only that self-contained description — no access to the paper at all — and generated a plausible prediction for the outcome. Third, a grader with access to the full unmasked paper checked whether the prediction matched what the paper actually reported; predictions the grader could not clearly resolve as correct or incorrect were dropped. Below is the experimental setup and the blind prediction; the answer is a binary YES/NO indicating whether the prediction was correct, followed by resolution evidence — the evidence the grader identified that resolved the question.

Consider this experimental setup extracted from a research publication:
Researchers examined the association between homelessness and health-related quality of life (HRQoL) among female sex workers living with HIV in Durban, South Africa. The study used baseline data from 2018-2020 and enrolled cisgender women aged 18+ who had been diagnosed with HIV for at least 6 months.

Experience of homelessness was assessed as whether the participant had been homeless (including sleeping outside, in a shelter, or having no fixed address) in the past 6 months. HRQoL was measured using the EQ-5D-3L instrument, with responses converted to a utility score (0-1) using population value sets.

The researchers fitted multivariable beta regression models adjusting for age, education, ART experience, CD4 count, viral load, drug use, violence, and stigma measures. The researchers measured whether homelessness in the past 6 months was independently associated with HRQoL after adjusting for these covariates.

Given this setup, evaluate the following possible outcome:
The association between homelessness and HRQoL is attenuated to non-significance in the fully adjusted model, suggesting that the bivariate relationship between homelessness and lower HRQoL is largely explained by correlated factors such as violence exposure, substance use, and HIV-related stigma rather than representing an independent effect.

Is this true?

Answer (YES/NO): YES